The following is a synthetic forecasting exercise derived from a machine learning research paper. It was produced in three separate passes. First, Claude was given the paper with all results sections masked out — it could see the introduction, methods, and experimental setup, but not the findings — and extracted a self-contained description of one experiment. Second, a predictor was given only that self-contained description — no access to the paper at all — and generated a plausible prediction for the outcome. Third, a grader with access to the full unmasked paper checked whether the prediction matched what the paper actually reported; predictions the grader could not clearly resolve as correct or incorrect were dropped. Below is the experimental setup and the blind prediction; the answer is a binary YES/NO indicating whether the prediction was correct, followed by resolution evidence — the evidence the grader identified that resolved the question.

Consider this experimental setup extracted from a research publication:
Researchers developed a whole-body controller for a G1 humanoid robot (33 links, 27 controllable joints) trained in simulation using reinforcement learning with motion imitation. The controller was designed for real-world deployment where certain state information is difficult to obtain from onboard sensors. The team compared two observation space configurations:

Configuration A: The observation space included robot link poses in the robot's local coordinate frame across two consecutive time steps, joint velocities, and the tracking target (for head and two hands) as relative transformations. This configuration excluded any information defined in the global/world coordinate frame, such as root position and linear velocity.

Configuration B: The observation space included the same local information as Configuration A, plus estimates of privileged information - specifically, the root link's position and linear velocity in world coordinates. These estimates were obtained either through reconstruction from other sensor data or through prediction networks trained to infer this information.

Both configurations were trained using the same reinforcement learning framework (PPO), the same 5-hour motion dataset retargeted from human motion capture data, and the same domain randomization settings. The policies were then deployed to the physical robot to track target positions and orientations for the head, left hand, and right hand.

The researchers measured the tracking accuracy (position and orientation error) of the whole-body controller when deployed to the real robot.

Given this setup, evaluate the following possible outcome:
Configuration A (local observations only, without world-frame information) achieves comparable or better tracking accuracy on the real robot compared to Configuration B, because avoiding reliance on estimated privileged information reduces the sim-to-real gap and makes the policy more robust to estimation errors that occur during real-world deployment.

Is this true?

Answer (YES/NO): YES